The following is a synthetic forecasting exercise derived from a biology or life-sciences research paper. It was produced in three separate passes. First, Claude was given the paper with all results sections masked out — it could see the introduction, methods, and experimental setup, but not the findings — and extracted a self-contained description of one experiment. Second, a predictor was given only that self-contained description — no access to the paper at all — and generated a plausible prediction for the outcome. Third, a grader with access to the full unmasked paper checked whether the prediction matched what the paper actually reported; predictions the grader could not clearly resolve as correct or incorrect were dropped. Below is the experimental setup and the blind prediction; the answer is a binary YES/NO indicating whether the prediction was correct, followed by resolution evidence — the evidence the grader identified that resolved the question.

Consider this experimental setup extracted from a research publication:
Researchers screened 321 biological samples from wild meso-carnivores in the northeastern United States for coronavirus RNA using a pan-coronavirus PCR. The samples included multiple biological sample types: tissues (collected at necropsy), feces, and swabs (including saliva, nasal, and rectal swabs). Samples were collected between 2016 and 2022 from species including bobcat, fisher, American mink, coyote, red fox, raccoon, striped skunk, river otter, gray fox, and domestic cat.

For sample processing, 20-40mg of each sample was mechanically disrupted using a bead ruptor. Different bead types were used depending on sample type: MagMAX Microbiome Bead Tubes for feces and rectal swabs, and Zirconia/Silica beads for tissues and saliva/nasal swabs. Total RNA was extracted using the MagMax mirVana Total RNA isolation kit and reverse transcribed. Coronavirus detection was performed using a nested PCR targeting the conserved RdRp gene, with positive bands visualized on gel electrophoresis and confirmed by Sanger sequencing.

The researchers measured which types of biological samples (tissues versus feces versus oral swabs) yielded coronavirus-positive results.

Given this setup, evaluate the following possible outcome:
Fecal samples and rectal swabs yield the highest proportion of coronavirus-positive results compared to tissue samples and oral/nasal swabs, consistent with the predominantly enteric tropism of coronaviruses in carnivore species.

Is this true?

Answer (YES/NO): NO